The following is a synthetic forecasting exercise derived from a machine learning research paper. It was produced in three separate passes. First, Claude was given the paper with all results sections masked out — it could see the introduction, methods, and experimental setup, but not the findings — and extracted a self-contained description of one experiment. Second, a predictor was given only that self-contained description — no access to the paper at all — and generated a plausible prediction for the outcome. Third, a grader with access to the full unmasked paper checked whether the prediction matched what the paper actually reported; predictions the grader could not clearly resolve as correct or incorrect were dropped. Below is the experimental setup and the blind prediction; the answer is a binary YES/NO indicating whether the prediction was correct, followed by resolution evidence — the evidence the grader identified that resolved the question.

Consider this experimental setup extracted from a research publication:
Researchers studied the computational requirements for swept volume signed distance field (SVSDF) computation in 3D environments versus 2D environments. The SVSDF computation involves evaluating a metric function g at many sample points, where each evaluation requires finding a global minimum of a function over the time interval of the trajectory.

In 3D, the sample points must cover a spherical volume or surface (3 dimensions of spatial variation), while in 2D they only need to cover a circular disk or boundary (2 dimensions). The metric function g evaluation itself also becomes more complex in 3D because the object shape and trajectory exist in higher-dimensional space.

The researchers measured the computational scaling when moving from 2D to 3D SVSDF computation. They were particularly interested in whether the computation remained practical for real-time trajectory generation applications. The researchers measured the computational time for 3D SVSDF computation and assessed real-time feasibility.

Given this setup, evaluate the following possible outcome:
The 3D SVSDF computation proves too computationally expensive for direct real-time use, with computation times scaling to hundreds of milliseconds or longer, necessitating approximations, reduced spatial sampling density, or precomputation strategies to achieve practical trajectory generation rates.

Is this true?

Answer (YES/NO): NO